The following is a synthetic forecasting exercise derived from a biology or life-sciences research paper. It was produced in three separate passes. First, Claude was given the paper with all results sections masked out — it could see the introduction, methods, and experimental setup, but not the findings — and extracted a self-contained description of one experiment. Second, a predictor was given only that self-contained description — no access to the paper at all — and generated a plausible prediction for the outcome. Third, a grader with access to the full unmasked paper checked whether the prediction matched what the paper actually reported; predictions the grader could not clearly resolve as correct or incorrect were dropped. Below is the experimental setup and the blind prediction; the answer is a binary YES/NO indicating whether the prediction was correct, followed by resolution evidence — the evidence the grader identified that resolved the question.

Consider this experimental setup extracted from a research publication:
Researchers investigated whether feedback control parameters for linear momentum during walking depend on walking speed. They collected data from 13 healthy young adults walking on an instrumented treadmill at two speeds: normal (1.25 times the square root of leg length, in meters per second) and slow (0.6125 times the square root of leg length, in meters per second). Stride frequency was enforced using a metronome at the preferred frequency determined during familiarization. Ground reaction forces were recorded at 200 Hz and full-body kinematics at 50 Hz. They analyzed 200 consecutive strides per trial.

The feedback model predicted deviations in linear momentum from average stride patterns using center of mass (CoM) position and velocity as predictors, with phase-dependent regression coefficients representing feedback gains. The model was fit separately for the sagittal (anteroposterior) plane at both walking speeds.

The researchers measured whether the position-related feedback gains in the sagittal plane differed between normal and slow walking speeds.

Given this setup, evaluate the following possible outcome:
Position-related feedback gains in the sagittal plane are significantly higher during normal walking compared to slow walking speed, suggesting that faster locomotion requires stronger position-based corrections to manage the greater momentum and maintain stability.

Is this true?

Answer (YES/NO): YES